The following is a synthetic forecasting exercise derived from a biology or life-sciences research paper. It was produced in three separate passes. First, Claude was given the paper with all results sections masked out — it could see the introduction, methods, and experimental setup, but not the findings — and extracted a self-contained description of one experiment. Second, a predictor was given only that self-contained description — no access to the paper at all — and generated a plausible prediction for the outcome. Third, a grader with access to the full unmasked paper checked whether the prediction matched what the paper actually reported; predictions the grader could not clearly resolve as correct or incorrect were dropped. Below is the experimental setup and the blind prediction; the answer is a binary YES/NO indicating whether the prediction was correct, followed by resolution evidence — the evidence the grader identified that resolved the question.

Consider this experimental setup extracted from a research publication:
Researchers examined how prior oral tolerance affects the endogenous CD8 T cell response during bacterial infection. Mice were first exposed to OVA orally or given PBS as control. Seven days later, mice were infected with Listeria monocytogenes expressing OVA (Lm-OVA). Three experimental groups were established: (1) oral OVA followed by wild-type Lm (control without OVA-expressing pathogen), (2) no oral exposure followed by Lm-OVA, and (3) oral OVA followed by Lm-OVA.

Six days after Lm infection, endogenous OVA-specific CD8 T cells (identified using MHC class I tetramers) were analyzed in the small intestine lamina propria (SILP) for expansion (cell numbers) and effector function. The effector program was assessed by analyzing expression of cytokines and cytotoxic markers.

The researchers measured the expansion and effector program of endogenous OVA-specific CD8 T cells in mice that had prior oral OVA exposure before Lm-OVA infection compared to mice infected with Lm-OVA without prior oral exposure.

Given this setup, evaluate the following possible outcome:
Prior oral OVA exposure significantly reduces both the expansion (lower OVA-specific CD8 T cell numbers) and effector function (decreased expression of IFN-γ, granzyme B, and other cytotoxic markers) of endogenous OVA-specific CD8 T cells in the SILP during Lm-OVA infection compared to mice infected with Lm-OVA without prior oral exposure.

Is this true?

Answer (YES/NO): NO